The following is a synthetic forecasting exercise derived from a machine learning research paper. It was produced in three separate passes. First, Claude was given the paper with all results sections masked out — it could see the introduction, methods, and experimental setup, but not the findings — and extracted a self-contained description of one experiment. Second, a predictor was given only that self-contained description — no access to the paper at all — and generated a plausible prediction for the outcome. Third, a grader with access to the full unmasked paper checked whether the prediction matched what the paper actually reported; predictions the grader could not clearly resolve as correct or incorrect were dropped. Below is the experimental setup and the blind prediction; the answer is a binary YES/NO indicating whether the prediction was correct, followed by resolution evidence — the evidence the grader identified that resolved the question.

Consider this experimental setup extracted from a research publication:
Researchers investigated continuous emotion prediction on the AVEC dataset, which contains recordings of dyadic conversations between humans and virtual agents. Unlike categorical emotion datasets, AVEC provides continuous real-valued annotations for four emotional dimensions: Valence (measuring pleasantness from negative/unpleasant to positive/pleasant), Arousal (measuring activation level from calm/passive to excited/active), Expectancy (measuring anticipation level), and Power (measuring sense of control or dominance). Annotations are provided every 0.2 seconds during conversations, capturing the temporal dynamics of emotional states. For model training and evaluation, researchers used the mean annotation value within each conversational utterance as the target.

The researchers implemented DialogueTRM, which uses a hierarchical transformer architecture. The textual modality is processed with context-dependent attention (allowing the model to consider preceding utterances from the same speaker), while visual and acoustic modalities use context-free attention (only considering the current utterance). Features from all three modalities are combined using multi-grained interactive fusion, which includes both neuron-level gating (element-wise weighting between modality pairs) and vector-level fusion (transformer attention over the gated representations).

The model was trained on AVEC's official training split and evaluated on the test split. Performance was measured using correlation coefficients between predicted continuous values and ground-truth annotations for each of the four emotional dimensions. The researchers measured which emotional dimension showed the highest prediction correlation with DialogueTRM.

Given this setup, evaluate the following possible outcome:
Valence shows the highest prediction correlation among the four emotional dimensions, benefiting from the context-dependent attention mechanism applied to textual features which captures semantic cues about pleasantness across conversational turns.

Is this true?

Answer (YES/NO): YES